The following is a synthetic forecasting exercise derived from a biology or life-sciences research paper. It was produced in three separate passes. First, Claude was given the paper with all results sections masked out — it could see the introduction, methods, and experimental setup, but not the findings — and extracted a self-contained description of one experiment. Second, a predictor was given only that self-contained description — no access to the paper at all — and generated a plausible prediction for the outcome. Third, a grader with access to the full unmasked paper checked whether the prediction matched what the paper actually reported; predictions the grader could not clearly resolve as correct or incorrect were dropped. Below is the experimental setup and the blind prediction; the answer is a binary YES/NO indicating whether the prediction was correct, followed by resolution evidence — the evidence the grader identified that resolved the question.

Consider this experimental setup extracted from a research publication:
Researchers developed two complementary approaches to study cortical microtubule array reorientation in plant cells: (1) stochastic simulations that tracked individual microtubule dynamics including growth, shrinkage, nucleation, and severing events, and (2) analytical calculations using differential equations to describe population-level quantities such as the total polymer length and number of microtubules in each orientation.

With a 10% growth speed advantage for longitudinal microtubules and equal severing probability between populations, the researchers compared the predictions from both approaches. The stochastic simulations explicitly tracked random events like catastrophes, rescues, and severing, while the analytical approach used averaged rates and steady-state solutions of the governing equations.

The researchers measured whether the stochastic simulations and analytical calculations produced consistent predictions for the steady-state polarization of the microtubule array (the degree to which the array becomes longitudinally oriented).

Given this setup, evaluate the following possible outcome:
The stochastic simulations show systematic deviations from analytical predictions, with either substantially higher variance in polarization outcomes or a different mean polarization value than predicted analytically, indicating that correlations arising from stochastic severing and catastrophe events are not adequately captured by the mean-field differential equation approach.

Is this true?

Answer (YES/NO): NO